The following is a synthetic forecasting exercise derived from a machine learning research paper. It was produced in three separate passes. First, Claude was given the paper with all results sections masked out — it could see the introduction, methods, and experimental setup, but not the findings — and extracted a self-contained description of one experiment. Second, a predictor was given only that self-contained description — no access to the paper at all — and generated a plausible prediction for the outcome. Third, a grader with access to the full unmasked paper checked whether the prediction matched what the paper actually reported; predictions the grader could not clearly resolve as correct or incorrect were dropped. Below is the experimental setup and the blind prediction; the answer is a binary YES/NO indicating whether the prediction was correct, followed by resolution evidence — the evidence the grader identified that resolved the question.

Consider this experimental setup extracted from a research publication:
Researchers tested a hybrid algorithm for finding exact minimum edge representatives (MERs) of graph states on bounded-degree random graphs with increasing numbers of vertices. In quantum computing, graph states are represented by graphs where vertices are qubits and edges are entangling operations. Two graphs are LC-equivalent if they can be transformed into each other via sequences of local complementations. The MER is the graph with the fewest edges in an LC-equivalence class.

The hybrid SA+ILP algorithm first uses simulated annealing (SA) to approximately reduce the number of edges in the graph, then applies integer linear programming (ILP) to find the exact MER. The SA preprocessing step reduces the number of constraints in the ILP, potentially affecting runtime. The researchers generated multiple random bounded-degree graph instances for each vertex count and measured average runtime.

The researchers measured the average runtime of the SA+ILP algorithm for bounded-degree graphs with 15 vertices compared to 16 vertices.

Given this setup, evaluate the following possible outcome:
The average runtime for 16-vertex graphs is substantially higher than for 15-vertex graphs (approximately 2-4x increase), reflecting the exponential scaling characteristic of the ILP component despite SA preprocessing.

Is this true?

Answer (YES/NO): NO